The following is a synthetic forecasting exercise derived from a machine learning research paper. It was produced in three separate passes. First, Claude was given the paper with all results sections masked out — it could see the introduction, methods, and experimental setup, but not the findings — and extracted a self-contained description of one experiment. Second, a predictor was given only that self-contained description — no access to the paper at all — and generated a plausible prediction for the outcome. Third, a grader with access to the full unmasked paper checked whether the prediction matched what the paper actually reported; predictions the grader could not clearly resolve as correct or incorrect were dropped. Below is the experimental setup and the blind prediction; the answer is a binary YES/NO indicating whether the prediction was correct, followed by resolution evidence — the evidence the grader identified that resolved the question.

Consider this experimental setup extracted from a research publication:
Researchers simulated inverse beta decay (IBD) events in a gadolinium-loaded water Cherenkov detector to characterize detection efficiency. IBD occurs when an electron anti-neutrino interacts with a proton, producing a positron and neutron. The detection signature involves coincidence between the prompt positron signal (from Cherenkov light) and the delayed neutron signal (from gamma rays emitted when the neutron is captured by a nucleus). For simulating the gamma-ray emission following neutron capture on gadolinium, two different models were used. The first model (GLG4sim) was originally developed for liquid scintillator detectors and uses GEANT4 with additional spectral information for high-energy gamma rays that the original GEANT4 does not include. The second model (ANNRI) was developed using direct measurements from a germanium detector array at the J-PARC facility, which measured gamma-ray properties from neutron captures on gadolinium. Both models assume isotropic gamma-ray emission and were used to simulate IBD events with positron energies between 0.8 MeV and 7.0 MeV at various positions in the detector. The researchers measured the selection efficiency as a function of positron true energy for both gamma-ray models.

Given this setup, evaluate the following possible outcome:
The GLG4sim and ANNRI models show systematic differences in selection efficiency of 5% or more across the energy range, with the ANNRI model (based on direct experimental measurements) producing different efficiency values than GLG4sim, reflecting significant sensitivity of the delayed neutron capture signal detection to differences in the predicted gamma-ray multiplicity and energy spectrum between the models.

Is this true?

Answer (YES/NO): NO